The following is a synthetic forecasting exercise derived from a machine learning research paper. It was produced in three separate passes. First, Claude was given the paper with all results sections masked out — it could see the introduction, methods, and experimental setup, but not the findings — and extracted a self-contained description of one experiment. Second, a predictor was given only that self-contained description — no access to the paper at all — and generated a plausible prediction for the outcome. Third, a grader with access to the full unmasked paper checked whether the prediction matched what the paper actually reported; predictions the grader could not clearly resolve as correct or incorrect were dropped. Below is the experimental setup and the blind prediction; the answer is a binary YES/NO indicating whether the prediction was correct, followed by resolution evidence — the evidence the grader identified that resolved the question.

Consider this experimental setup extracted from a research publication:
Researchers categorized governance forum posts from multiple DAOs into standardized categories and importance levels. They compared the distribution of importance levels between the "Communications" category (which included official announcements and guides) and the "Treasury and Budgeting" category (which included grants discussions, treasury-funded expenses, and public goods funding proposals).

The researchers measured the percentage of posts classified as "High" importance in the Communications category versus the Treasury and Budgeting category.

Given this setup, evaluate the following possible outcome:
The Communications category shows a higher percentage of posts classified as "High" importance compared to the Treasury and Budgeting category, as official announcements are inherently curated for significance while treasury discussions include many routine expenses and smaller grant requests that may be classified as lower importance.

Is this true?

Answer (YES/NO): NO